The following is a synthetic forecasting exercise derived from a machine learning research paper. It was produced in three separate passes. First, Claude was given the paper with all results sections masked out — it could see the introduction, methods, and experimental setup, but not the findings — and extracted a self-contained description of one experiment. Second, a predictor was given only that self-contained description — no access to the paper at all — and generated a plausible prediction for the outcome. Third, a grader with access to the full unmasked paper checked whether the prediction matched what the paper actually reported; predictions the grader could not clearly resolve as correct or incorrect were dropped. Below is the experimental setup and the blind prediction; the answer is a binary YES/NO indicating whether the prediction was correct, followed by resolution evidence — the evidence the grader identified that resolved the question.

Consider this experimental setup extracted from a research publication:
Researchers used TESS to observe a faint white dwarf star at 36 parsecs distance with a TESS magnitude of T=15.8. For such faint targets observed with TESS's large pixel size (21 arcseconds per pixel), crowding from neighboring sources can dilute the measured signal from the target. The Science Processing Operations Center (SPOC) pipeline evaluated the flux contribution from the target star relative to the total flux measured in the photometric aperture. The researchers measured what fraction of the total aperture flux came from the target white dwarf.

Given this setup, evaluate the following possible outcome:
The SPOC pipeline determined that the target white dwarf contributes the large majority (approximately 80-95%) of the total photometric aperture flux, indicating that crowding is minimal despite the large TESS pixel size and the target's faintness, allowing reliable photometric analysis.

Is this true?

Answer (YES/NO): NO